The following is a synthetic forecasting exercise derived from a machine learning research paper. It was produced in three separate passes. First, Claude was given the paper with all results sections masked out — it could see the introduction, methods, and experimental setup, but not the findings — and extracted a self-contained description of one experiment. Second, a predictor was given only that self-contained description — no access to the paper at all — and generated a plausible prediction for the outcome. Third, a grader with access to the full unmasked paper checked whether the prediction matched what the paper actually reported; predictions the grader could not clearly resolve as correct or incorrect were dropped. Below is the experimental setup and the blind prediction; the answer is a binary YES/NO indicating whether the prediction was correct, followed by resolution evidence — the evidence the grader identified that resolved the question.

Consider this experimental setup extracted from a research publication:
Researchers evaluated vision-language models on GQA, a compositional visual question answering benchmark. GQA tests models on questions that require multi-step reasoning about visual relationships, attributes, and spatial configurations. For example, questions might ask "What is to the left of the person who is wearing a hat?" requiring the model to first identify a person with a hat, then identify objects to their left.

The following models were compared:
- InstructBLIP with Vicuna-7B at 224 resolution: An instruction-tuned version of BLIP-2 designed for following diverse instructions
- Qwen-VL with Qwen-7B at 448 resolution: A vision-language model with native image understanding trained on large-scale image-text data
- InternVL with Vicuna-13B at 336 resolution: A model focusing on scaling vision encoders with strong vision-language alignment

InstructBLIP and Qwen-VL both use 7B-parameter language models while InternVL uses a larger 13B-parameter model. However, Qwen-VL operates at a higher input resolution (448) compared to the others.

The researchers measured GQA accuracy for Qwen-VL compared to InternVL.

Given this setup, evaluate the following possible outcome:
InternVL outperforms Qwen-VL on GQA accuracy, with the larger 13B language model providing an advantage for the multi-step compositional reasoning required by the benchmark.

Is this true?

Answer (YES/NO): YES